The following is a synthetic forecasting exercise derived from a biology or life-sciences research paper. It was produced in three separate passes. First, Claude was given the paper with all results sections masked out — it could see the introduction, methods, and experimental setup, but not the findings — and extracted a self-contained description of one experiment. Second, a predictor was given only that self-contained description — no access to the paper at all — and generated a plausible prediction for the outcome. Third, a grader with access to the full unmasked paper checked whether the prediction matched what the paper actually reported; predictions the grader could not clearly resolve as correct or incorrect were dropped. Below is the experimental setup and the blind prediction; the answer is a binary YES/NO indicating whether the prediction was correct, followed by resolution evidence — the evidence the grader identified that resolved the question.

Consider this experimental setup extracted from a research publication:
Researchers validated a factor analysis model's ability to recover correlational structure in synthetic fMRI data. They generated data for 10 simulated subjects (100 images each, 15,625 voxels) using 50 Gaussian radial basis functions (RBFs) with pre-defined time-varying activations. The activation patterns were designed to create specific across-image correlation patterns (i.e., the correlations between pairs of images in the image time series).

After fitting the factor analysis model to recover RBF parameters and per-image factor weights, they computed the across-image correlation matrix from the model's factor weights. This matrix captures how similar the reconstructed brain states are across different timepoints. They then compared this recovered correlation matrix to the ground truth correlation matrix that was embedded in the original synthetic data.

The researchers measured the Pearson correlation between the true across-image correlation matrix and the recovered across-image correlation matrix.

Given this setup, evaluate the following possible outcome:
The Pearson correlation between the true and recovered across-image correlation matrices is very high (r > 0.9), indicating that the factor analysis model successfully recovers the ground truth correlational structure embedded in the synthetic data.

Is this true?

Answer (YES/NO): YES